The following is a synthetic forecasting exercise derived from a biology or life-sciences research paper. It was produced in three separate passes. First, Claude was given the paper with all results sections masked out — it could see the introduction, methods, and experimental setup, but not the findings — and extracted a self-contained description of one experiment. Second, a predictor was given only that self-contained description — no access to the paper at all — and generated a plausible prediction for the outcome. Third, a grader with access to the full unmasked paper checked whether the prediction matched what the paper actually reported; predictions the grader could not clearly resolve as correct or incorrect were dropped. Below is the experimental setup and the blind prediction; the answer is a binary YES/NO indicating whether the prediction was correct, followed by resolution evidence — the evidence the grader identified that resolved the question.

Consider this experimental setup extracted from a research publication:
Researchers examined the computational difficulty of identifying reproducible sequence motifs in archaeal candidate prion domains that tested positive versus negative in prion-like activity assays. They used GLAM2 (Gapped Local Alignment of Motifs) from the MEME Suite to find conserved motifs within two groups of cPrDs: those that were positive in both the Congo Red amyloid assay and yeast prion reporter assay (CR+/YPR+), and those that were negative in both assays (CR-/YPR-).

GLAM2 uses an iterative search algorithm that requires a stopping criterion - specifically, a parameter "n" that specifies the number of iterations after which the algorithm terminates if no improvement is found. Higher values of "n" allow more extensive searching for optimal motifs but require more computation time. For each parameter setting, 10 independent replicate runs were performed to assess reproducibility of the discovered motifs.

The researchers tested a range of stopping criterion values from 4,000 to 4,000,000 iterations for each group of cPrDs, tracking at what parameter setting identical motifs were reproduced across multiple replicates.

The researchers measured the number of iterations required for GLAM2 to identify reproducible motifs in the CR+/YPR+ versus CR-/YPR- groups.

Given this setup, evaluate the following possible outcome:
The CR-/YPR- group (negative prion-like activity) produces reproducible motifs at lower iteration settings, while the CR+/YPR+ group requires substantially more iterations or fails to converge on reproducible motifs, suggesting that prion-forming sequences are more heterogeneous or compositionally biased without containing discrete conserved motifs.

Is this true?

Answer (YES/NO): YES